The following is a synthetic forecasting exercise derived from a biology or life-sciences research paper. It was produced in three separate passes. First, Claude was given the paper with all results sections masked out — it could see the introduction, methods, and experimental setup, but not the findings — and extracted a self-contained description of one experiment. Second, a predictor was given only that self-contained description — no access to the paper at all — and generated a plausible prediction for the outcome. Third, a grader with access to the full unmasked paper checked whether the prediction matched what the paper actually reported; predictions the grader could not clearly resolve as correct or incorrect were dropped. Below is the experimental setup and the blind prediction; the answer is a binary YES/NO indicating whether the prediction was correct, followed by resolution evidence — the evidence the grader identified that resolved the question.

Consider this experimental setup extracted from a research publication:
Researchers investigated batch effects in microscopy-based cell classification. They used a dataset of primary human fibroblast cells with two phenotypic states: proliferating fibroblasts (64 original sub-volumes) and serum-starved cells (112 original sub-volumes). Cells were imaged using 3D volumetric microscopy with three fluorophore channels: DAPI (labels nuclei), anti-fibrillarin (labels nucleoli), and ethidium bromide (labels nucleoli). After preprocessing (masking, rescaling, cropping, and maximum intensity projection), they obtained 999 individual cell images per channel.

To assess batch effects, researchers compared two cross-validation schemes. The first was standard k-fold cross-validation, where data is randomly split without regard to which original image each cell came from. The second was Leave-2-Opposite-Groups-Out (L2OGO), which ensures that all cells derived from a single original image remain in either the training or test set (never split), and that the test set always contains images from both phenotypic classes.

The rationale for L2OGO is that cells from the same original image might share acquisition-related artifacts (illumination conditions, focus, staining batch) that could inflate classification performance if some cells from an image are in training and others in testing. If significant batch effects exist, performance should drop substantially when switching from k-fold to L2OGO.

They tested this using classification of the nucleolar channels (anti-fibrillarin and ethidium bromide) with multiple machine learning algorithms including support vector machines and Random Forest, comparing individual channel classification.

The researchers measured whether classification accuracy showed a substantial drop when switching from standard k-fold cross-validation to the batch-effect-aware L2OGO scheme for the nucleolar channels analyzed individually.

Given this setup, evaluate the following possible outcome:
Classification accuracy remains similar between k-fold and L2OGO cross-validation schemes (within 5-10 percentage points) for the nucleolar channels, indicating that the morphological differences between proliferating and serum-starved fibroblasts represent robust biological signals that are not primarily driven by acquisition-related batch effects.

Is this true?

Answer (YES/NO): NO